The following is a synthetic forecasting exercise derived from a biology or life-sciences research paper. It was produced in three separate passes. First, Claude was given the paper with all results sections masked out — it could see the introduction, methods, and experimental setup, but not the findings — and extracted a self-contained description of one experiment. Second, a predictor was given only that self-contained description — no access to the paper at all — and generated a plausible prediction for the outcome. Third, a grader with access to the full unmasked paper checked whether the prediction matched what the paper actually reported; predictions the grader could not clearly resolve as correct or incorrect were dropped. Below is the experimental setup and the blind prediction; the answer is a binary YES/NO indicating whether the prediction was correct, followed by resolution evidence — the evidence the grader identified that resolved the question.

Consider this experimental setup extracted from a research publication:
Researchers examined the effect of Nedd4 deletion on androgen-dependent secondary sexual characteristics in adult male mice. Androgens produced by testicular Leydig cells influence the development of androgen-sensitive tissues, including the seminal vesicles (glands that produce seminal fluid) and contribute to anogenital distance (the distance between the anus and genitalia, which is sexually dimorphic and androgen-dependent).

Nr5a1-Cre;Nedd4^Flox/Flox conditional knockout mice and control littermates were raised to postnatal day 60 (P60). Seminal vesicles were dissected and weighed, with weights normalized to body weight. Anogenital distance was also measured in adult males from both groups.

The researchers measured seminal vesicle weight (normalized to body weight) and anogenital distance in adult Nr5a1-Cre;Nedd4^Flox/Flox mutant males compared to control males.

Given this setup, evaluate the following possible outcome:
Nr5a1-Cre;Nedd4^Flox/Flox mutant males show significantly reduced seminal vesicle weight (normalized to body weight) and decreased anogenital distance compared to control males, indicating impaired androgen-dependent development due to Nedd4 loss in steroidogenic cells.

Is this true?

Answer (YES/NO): YES